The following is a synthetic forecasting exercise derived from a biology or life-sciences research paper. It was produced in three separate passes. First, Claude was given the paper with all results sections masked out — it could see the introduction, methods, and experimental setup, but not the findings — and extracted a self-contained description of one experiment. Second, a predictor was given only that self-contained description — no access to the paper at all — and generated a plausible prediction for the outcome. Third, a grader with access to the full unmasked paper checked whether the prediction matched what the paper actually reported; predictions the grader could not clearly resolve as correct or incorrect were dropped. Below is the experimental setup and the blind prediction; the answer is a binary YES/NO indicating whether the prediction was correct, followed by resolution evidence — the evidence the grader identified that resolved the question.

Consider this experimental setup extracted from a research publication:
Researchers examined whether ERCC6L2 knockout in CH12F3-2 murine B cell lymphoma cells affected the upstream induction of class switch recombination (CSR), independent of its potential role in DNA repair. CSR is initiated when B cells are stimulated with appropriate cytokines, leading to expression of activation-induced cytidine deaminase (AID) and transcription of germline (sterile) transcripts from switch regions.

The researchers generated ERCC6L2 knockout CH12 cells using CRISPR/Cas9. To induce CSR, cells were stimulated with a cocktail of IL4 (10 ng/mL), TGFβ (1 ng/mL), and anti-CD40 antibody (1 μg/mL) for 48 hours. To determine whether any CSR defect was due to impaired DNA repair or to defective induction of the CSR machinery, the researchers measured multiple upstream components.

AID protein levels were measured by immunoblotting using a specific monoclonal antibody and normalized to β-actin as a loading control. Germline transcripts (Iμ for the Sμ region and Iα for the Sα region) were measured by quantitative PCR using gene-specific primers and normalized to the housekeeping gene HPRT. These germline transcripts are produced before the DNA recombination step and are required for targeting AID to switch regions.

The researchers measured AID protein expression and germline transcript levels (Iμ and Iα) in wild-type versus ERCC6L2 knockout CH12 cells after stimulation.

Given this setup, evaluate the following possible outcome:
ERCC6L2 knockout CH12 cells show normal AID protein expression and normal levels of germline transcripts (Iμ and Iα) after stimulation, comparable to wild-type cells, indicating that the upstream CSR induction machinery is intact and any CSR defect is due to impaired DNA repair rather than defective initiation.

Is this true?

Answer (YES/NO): YES